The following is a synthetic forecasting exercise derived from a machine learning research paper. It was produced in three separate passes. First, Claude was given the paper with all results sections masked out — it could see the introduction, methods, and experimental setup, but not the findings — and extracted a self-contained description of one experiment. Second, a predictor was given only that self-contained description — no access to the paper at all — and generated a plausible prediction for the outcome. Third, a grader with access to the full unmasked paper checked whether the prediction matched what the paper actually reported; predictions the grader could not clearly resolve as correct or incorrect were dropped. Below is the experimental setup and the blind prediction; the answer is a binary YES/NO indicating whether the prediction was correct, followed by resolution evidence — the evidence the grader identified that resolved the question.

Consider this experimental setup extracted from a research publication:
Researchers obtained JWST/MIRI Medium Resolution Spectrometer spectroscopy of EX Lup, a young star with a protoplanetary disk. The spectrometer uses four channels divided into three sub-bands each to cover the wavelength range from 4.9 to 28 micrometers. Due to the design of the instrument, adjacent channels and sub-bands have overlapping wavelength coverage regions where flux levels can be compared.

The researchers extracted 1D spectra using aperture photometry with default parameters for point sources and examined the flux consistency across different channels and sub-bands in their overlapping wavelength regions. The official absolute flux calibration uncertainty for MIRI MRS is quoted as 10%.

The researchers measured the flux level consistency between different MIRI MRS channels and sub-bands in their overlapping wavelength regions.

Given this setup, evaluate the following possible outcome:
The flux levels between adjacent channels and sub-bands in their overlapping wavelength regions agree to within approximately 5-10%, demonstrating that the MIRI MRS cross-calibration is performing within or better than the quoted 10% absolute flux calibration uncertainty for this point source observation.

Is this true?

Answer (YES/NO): YES